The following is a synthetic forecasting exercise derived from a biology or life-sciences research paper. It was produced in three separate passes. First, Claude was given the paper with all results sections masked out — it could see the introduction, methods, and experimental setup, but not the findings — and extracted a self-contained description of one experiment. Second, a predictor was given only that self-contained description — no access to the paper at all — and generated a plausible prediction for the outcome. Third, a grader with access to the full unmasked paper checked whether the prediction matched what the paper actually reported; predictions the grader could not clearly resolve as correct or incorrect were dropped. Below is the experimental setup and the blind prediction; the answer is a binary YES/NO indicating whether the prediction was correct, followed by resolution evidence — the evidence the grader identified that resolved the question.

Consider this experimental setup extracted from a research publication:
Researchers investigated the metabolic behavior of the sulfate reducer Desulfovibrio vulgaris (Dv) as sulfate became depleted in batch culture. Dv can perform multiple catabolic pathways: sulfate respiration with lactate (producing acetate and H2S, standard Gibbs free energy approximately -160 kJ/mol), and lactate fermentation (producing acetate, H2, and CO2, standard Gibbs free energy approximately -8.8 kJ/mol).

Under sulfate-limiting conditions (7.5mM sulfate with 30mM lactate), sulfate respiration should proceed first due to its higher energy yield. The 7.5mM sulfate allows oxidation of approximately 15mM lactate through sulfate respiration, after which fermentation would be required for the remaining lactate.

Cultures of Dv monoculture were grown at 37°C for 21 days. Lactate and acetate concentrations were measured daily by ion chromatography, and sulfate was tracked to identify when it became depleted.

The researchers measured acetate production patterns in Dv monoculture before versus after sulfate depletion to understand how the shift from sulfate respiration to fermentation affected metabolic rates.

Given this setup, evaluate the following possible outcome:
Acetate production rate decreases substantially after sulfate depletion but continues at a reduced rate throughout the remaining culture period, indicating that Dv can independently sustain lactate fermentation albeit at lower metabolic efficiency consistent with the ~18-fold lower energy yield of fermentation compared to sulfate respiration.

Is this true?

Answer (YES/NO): NO